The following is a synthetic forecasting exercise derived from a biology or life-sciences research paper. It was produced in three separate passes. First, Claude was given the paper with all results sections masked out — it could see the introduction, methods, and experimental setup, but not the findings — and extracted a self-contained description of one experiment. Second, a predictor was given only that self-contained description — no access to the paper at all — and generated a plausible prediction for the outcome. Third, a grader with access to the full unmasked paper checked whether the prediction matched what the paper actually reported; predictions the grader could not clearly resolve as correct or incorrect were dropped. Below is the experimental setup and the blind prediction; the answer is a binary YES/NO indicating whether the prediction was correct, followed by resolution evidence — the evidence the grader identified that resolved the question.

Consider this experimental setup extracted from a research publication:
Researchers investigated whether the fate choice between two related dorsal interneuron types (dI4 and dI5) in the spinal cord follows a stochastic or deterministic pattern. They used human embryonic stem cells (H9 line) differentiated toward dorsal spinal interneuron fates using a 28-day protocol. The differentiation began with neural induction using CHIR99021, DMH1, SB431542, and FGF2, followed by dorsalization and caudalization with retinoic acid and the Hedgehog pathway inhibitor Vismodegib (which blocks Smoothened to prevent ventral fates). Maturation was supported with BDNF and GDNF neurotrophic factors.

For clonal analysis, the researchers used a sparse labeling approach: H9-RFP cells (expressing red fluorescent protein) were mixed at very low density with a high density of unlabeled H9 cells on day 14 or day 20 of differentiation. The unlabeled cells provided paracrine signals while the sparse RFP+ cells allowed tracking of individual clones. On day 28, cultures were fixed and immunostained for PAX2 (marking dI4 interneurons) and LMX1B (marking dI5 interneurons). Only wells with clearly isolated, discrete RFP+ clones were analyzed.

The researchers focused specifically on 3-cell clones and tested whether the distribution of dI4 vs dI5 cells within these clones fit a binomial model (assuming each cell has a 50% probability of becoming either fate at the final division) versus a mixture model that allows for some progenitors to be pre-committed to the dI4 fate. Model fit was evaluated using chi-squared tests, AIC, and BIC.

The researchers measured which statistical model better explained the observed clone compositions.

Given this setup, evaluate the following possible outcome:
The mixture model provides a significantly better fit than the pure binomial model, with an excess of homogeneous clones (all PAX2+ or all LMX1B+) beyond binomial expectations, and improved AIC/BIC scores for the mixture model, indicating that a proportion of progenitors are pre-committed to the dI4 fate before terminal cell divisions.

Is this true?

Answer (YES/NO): NO